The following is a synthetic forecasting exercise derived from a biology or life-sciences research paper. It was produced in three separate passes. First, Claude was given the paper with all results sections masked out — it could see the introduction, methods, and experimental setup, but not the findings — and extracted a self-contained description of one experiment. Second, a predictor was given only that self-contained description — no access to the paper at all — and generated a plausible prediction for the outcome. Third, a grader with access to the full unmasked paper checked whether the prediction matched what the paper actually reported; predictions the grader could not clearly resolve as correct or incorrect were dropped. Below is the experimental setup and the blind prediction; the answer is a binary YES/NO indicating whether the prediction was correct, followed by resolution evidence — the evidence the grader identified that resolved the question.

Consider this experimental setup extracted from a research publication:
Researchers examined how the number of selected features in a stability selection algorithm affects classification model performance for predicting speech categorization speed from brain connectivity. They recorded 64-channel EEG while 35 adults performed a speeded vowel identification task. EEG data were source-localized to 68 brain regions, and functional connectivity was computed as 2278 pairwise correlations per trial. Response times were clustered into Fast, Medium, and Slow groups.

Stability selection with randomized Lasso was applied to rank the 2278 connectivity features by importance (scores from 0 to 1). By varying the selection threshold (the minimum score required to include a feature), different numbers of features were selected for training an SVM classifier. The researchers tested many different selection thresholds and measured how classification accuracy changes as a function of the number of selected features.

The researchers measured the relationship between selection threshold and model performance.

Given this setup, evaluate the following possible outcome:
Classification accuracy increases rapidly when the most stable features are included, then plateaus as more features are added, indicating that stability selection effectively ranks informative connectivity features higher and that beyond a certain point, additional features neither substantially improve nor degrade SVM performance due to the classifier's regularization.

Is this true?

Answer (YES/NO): NO